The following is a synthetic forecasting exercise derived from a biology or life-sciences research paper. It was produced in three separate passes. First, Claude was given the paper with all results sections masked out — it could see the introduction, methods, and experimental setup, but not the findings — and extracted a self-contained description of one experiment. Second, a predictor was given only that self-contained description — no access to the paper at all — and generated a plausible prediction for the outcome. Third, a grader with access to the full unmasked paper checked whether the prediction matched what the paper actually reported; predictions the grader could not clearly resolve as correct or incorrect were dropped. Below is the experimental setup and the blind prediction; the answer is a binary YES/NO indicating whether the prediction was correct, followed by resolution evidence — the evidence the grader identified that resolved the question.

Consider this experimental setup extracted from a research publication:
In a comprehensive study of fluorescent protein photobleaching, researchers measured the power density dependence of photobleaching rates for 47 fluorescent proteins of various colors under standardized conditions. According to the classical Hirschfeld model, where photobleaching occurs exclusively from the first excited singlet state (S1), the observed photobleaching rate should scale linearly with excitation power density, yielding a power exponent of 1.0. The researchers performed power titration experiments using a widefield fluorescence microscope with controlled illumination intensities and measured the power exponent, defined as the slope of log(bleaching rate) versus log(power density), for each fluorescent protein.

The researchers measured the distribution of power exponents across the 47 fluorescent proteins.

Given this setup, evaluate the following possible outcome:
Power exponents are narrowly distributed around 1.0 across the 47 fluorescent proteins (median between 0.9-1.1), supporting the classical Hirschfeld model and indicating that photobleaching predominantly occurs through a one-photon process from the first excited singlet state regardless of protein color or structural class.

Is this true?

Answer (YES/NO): NO